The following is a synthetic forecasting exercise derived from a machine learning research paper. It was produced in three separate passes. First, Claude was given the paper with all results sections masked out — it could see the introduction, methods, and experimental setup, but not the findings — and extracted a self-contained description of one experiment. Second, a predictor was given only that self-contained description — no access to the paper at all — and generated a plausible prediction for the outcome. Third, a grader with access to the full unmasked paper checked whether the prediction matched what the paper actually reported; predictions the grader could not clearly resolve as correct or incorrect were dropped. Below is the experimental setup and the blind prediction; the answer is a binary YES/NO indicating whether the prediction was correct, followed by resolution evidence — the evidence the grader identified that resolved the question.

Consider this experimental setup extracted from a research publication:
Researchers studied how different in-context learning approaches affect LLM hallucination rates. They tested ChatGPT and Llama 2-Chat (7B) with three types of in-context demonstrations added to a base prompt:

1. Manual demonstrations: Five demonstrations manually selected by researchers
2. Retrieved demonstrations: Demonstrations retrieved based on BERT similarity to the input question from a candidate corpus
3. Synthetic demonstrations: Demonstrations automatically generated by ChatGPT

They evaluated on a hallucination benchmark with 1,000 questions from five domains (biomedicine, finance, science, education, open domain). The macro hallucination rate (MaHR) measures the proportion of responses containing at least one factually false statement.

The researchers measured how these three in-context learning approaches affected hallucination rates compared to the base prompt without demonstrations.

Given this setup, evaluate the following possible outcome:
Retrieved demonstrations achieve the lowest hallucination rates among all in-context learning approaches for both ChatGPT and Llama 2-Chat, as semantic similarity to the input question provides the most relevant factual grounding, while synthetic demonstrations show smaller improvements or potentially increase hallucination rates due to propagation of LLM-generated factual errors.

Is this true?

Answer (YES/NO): NO